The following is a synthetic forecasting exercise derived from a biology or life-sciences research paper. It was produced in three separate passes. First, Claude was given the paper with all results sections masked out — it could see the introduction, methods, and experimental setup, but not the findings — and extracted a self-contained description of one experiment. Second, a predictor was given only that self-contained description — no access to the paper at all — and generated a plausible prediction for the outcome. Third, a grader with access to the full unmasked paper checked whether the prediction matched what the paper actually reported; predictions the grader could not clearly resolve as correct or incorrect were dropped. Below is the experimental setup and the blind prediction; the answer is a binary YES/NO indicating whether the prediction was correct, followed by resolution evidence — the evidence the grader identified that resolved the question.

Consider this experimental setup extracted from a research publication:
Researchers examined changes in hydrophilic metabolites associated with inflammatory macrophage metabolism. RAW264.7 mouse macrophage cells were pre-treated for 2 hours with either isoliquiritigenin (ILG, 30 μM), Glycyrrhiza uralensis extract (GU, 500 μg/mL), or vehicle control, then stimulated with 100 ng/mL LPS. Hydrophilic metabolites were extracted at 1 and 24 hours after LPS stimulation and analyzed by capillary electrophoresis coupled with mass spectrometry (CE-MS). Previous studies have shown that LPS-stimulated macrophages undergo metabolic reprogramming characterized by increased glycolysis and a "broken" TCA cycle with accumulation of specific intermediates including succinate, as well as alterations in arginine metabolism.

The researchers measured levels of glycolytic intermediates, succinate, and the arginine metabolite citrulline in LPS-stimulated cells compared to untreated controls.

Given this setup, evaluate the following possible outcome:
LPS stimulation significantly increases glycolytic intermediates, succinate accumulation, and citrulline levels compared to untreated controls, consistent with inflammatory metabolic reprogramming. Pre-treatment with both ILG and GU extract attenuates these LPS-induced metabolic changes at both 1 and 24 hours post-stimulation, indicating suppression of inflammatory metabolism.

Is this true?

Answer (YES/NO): NO